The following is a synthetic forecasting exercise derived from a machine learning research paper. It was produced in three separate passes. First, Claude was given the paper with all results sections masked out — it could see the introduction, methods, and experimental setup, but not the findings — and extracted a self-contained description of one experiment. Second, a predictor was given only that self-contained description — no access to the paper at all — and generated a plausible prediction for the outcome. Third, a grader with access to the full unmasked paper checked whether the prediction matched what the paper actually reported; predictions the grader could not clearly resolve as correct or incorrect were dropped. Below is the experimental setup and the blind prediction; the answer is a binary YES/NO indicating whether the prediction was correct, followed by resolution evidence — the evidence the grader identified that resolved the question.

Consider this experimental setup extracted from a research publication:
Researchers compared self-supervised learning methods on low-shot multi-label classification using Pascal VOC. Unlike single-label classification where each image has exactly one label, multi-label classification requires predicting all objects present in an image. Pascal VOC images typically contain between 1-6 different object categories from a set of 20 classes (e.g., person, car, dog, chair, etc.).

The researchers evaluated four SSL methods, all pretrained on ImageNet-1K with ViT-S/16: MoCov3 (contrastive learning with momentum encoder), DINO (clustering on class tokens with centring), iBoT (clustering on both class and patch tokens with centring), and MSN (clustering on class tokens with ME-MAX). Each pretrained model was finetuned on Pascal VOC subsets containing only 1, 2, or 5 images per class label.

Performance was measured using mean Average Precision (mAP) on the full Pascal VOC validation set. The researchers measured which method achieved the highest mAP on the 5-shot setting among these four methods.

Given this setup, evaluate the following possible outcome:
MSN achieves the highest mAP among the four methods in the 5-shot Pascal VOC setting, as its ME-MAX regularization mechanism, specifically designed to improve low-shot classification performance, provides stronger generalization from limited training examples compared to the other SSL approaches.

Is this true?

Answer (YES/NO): NO